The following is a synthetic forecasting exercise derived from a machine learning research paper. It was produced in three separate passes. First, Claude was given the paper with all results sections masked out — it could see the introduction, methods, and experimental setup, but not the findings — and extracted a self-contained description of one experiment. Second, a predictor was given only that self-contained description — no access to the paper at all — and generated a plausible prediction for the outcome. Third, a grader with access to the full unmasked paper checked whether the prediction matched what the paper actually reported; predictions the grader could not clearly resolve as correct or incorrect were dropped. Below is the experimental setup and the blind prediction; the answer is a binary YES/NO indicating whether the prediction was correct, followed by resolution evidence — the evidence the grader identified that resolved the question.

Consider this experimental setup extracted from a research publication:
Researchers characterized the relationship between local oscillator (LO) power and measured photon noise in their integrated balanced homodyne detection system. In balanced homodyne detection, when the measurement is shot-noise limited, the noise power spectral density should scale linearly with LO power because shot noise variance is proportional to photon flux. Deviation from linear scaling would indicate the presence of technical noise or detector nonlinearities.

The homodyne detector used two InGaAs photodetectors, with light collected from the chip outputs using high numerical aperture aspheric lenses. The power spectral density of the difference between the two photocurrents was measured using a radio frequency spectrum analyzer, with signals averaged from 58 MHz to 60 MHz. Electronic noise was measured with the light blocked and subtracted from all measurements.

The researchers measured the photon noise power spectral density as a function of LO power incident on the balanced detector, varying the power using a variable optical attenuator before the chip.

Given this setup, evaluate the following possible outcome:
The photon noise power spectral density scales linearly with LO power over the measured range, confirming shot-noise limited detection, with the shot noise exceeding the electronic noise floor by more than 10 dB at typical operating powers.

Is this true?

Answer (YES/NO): NO